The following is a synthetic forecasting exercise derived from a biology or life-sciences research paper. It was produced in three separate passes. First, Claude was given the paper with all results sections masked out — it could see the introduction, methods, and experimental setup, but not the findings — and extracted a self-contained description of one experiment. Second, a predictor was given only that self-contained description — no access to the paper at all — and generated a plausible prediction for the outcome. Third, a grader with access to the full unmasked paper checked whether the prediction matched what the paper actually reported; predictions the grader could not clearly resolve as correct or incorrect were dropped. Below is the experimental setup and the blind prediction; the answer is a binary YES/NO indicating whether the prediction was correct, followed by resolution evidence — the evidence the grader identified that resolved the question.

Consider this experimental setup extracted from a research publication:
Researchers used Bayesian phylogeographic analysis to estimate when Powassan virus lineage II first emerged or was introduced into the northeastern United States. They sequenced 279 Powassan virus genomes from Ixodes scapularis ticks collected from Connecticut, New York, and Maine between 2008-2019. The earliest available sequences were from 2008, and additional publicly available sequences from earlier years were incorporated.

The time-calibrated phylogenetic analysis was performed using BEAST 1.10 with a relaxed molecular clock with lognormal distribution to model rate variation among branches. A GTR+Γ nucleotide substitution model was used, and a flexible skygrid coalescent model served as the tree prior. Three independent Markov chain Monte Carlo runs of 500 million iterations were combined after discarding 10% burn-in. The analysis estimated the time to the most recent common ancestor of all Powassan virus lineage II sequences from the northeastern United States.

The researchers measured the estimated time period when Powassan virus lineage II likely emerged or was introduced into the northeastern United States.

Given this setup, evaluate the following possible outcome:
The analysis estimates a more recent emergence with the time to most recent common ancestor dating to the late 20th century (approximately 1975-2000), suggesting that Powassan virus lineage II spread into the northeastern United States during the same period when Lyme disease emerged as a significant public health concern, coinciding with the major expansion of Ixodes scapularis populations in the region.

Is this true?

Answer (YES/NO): NO